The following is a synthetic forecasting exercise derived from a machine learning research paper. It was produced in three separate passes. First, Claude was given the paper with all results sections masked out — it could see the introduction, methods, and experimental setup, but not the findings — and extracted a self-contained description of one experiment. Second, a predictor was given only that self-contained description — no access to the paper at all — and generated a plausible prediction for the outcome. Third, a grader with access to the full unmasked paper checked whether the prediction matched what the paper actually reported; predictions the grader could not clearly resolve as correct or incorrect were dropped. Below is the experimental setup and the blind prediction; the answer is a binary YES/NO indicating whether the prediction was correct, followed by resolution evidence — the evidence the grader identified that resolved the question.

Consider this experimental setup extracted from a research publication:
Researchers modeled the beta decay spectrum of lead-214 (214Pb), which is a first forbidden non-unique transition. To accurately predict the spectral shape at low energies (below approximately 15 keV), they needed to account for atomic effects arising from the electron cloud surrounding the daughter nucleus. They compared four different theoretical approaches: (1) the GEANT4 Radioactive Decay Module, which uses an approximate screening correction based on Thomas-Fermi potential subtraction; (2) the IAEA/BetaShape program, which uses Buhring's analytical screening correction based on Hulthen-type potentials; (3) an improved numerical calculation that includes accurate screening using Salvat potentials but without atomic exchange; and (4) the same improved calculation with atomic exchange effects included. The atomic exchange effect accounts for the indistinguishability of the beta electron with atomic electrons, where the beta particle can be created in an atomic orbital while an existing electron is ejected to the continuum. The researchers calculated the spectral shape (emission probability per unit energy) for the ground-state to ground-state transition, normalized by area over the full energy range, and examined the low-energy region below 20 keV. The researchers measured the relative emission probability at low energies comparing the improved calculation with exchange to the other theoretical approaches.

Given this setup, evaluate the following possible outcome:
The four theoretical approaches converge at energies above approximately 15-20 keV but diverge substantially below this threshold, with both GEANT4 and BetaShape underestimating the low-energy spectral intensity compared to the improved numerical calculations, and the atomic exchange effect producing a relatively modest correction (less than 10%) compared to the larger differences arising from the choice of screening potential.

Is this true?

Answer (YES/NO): NO